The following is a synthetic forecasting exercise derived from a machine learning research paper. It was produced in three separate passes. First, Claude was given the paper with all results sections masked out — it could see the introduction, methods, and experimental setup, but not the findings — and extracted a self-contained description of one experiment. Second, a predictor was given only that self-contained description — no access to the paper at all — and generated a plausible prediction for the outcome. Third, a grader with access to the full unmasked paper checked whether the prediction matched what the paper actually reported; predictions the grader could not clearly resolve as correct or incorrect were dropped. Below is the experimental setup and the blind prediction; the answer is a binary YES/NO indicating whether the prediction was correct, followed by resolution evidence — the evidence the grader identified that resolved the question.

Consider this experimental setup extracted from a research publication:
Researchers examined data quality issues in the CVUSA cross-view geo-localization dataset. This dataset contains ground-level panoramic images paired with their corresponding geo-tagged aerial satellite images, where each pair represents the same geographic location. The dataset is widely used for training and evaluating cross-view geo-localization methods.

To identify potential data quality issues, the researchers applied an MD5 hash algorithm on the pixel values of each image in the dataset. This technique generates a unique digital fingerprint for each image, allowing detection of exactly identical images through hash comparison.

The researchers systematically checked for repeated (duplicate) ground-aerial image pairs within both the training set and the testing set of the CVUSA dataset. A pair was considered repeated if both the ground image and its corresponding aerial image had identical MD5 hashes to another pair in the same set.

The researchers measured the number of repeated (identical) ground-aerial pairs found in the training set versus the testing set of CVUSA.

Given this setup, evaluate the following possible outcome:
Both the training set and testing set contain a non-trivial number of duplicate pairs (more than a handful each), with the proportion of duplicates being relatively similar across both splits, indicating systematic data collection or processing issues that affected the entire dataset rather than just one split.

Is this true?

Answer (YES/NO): NO